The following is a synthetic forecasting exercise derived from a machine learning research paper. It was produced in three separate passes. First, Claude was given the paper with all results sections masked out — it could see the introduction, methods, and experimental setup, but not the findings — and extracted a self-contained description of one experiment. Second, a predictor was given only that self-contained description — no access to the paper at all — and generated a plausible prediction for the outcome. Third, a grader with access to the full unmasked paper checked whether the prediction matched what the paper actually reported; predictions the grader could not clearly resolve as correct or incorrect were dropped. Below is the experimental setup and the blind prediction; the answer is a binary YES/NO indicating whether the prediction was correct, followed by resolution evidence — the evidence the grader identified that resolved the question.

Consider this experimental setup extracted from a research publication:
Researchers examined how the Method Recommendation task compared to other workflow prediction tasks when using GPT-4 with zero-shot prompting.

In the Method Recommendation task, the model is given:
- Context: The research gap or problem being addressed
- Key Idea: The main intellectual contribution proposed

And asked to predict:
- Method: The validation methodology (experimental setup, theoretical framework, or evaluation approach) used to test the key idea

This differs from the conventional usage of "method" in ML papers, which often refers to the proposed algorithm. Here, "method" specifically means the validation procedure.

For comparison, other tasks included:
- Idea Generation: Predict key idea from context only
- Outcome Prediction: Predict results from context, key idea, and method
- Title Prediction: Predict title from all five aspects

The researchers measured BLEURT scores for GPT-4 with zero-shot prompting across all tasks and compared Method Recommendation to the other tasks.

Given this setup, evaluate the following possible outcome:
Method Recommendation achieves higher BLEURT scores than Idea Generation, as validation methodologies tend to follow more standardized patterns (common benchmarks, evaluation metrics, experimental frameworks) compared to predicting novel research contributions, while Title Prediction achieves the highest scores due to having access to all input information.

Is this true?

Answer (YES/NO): NO